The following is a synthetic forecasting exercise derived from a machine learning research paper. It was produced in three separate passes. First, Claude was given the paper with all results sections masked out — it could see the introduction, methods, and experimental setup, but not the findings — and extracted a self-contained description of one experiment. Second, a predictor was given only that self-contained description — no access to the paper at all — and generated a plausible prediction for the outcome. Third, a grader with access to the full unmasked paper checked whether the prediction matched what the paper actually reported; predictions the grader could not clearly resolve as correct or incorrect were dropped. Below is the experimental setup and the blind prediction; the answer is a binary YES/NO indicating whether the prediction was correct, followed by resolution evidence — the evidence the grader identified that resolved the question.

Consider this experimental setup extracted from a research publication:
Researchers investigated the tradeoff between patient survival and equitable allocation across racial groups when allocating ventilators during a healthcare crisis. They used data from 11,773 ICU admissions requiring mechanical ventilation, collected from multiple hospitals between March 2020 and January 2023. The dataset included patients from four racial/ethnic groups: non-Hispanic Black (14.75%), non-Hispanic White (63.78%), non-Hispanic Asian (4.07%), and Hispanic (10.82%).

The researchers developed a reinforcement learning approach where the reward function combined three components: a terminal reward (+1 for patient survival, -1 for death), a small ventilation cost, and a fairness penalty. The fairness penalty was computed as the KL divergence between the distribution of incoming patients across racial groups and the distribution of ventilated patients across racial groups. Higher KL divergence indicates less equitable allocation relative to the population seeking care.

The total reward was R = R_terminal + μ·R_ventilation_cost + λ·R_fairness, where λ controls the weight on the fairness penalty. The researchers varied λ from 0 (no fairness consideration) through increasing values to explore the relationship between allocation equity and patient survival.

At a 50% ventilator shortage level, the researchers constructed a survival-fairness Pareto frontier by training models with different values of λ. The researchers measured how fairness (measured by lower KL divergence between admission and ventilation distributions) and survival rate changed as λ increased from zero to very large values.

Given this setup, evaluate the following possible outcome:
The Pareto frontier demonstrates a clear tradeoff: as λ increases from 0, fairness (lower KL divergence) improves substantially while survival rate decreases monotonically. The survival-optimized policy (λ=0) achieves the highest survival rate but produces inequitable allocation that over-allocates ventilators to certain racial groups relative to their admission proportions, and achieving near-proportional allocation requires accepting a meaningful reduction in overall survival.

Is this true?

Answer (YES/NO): NO